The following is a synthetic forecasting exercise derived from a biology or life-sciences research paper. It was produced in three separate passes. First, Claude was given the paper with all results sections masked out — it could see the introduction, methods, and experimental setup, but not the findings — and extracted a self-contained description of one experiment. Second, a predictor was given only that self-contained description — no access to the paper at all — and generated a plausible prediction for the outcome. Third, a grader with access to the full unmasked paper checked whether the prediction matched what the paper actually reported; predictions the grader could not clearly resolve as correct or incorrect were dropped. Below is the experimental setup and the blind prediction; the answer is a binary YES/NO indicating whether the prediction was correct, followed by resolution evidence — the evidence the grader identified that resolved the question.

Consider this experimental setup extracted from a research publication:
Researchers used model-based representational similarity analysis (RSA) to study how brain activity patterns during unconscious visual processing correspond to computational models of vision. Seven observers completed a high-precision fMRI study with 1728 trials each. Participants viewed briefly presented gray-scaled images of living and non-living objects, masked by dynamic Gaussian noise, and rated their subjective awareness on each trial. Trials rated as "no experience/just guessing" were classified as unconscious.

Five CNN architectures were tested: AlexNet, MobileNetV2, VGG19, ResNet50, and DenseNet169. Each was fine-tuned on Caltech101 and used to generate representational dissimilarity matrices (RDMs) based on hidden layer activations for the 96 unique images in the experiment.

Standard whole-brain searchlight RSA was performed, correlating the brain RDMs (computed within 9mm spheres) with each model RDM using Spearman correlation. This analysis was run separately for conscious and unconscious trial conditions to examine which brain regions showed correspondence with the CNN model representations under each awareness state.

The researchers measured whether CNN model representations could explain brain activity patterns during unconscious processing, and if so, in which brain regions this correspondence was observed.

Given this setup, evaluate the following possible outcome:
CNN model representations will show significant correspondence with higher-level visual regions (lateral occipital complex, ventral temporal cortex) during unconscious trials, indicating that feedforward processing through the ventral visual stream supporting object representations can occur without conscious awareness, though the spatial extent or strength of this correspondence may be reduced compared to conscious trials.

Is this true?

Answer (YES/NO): YES